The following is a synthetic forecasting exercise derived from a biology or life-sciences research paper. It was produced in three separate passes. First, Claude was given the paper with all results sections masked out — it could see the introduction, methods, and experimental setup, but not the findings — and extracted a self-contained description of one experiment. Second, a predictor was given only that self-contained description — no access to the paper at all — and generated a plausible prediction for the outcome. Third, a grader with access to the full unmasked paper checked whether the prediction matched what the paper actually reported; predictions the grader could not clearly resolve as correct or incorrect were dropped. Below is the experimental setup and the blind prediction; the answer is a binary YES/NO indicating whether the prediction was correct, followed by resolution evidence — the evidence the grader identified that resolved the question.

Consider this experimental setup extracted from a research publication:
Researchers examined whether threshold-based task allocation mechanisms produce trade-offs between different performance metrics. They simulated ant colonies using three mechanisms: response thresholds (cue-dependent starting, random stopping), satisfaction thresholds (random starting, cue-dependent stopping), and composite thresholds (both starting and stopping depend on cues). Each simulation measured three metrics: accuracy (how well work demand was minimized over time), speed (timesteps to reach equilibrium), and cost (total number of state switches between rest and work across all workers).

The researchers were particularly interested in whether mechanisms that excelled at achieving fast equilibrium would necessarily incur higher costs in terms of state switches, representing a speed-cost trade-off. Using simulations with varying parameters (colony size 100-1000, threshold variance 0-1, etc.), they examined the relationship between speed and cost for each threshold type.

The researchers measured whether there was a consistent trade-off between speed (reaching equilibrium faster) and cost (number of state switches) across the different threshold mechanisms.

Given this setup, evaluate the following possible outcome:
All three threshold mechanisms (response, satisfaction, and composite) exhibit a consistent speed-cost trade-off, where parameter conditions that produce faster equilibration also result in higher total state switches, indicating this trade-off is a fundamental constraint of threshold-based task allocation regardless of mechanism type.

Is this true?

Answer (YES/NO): NO